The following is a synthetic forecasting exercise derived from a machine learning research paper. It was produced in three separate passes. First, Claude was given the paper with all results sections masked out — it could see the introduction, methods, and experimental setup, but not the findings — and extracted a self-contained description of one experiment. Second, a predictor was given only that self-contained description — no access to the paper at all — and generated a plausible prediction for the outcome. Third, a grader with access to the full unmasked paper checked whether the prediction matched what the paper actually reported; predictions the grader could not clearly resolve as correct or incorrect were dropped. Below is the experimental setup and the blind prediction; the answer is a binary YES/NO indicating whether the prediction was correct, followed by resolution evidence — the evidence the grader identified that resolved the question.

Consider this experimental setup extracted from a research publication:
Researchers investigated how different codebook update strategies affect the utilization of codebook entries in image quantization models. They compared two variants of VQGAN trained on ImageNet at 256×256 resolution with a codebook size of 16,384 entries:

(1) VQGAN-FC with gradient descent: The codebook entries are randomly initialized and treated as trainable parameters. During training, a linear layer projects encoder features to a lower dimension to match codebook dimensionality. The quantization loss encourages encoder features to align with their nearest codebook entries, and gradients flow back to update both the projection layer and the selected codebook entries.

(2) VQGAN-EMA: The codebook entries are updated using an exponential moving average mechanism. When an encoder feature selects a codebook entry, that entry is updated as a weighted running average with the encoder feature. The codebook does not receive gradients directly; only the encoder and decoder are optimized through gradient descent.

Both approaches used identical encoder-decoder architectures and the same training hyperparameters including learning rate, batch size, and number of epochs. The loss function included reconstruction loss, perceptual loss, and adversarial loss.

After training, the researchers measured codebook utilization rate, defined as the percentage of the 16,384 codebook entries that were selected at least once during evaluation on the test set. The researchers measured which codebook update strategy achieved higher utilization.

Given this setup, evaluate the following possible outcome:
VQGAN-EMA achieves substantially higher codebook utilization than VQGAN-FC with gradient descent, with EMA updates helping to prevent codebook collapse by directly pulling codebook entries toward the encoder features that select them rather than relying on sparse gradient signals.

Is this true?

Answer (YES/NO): YES